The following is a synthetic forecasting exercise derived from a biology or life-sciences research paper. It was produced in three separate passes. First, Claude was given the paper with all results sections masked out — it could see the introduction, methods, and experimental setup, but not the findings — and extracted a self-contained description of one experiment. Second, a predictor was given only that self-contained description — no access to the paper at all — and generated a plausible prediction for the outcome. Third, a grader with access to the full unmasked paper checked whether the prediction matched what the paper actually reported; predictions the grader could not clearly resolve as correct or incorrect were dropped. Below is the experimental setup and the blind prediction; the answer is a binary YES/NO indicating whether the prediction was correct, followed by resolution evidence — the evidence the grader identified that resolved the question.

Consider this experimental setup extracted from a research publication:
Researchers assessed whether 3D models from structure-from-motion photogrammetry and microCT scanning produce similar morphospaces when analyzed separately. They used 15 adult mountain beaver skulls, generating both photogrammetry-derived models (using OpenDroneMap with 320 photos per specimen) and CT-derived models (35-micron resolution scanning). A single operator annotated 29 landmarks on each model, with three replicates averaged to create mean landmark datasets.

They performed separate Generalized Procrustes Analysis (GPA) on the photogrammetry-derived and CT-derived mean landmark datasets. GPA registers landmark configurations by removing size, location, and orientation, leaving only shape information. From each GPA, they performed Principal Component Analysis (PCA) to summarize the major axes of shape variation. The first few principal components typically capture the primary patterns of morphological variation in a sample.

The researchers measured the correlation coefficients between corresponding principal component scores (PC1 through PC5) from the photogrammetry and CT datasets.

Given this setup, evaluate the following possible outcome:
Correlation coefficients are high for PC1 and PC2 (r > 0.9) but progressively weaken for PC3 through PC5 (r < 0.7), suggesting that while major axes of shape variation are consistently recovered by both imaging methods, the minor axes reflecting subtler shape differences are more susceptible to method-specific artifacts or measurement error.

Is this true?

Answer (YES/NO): NO